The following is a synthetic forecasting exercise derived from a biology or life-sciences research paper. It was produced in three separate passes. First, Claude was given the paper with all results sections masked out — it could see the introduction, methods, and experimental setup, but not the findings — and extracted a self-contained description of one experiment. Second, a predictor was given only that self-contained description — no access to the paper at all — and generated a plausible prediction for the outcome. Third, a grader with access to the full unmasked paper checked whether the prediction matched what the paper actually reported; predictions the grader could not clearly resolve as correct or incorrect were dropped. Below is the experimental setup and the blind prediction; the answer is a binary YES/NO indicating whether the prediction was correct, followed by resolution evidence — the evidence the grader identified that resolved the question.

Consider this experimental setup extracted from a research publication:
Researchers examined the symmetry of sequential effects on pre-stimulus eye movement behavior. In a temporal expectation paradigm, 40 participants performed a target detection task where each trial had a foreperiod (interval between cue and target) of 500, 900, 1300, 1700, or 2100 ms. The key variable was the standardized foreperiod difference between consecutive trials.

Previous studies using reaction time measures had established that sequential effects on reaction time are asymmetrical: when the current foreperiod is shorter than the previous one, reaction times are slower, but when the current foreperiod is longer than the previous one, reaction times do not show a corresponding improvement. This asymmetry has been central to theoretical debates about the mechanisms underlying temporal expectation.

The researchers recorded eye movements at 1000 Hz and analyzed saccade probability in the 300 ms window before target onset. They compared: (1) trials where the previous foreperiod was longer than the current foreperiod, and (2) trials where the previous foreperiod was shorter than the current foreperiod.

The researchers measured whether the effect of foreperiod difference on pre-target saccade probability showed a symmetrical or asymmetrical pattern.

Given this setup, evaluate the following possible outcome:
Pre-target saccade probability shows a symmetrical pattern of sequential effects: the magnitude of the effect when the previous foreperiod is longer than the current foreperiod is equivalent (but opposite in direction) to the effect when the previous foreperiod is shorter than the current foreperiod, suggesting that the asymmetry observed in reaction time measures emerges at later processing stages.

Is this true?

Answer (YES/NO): NO